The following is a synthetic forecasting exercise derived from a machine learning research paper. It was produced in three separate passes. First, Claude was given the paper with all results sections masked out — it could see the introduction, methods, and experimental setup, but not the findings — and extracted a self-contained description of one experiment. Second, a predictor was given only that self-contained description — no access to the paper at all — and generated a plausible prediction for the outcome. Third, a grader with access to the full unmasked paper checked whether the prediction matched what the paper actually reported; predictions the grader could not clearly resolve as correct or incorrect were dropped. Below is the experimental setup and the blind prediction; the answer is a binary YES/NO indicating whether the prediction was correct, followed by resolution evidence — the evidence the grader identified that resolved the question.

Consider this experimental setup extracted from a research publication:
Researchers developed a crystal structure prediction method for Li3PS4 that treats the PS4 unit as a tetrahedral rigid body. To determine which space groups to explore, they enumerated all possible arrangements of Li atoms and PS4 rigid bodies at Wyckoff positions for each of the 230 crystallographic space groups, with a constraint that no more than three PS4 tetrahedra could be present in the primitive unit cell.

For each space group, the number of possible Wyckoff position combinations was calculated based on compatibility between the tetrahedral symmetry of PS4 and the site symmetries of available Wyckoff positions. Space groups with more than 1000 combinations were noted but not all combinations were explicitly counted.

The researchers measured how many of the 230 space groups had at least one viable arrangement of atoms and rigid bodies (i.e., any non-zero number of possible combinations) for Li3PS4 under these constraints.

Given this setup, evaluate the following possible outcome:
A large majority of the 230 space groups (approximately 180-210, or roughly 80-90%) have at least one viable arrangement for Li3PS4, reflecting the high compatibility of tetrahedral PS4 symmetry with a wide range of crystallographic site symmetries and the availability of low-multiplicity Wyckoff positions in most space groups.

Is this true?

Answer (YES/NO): NO